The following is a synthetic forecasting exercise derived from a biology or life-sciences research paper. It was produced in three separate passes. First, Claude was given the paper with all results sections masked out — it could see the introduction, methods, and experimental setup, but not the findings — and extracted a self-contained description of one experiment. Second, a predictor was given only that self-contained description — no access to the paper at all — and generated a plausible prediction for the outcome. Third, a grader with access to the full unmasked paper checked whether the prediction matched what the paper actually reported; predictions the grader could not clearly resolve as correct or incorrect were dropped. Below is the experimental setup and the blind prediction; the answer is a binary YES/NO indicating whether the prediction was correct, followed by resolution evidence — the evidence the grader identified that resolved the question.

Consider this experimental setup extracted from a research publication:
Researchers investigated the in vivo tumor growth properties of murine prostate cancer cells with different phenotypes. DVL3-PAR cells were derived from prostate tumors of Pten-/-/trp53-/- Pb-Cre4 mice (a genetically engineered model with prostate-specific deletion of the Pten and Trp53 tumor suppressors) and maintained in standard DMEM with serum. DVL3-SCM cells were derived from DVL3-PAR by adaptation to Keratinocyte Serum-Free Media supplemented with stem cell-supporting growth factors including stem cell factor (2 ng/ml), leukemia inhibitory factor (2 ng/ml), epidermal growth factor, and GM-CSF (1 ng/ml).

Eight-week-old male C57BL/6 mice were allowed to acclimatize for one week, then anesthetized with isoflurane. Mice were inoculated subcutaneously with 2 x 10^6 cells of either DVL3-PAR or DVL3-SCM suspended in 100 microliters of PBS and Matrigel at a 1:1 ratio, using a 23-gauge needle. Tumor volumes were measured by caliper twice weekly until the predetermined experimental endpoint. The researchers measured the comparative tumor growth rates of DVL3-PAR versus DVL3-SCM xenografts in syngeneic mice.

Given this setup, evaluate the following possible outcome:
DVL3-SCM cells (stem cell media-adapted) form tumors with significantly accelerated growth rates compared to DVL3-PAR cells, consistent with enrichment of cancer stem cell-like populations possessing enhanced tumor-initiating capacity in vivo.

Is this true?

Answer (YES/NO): YES